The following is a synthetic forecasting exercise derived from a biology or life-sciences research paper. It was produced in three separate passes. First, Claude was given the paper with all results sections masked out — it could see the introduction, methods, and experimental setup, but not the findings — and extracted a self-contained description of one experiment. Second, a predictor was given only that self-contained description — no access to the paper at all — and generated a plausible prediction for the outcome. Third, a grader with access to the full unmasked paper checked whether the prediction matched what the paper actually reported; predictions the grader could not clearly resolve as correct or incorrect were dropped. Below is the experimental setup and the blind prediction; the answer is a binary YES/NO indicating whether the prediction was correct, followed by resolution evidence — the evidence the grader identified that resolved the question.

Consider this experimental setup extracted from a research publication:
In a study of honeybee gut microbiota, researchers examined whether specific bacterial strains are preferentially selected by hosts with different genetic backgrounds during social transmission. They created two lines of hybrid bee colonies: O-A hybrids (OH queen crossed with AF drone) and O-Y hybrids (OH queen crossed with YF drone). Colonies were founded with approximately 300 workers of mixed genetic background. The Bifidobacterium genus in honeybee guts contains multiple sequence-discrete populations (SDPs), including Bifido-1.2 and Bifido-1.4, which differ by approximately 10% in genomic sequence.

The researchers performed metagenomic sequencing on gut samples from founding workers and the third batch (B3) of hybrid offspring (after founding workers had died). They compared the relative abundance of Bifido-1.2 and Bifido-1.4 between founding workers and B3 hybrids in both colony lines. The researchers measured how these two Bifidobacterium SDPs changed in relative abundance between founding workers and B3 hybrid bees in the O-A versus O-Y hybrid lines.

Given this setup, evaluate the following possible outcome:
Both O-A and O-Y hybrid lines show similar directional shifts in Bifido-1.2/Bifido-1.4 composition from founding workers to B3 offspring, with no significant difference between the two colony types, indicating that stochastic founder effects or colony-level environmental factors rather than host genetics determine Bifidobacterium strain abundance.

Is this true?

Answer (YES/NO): NO